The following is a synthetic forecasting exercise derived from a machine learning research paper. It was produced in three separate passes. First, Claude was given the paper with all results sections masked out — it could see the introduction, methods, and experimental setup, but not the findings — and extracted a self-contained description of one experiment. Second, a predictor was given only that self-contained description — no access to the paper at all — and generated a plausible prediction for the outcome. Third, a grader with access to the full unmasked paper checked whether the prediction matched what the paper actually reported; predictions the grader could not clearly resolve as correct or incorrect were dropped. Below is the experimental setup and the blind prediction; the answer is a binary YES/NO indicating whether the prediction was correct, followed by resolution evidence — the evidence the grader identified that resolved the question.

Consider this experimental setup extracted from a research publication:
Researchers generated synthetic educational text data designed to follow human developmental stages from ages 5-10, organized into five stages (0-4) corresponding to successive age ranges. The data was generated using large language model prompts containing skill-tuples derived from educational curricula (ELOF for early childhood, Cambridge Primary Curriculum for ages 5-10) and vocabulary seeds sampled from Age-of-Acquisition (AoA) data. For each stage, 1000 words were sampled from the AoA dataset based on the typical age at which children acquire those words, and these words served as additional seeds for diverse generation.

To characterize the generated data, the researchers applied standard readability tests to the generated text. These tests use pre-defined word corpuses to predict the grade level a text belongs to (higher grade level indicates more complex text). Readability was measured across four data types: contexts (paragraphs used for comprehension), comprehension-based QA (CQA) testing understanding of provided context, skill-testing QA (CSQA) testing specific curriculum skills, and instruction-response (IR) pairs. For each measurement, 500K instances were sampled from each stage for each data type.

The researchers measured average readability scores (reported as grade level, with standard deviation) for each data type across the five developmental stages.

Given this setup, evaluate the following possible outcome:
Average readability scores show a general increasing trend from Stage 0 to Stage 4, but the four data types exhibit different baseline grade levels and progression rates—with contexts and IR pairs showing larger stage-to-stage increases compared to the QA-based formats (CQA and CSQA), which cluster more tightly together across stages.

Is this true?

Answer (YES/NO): NO